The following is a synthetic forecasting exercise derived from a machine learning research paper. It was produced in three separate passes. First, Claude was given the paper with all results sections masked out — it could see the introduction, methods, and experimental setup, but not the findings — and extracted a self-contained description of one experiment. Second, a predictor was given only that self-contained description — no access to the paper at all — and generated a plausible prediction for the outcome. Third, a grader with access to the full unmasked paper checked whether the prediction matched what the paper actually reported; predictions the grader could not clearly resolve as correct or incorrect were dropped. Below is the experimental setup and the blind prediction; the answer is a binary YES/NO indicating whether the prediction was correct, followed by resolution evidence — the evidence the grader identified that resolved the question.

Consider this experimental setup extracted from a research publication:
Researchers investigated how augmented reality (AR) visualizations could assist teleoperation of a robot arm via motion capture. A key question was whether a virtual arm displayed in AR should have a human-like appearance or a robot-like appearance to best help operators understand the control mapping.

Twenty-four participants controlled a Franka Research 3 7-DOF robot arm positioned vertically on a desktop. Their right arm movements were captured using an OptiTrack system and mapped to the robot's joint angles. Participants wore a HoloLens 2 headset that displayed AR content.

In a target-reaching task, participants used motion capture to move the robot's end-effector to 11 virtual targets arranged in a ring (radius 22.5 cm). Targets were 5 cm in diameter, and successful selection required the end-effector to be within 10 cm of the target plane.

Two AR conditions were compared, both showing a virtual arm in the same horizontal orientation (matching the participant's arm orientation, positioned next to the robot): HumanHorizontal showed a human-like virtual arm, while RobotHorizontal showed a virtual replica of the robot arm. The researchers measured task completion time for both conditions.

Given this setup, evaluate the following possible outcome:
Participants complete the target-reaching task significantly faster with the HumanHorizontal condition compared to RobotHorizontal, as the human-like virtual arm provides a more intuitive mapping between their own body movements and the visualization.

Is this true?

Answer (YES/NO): NO